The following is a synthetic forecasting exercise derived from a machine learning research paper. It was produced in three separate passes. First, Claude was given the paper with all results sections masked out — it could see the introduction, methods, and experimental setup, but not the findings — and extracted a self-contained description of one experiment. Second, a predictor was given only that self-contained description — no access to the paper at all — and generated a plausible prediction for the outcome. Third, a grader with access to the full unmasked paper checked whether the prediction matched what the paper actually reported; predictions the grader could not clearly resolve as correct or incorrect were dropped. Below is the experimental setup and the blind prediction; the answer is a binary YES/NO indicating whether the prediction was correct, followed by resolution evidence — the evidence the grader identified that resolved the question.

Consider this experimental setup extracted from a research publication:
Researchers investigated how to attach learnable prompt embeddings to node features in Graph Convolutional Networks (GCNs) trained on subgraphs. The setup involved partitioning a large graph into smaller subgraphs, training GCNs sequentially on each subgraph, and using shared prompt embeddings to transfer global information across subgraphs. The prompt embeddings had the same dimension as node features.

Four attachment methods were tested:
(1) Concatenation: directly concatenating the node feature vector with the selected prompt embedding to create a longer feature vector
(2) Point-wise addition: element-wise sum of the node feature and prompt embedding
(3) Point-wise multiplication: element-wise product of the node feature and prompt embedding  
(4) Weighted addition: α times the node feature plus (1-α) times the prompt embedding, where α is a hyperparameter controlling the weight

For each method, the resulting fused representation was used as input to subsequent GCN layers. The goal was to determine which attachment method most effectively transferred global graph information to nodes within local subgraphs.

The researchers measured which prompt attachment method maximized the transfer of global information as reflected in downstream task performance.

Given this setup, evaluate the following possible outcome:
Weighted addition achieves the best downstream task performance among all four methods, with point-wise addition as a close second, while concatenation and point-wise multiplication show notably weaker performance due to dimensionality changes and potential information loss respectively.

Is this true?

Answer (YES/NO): NO